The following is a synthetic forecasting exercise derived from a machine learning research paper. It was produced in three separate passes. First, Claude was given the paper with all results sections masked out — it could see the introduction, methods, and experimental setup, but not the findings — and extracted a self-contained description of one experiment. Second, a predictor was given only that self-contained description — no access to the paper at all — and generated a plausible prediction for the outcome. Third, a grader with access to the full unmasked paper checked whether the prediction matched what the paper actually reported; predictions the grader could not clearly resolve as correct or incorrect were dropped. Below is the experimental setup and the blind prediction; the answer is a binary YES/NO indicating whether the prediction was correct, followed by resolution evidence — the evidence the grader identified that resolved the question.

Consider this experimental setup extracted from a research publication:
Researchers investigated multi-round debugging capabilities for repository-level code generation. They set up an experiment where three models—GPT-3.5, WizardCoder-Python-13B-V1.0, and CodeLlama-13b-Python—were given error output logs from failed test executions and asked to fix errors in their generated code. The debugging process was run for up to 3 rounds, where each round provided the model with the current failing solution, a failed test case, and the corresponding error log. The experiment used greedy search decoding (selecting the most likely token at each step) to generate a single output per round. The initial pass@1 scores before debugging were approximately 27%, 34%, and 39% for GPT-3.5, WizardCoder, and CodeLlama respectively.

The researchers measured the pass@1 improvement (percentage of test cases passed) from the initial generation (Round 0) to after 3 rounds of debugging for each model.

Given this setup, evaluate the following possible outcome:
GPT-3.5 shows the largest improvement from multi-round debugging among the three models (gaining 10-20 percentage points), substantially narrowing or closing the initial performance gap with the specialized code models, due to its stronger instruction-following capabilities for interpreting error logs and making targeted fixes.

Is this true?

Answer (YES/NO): YES